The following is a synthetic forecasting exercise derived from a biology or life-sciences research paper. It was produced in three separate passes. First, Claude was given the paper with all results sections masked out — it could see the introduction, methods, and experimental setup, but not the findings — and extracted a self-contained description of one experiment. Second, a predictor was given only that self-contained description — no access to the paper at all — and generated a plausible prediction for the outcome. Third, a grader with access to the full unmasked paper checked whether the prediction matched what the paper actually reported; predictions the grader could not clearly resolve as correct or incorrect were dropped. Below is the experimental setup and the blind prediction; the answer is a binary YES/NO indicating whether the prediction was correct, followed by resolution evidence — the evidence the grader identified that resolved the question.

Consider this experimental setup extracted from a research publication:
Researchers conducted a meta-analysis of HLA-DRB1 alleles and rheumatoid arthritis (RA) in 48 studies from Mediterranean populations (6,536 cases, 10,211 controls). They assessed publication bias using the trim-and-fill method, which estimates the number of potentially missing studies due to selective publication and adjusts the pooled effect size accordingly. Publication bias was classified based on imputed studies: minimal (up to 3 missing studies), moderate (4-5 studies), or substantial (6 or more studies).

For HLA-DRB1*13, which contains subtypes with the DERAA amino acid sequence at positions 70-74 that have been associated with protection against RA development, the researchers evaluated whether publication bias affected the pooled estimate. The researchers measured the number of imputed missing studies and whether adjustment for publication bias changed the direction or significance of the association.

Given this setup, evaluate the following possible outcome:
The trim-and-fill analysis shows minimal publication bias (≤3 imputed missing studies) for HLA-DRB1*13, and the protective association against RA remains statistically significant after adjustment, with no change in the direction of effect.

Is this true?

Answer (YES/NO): NO